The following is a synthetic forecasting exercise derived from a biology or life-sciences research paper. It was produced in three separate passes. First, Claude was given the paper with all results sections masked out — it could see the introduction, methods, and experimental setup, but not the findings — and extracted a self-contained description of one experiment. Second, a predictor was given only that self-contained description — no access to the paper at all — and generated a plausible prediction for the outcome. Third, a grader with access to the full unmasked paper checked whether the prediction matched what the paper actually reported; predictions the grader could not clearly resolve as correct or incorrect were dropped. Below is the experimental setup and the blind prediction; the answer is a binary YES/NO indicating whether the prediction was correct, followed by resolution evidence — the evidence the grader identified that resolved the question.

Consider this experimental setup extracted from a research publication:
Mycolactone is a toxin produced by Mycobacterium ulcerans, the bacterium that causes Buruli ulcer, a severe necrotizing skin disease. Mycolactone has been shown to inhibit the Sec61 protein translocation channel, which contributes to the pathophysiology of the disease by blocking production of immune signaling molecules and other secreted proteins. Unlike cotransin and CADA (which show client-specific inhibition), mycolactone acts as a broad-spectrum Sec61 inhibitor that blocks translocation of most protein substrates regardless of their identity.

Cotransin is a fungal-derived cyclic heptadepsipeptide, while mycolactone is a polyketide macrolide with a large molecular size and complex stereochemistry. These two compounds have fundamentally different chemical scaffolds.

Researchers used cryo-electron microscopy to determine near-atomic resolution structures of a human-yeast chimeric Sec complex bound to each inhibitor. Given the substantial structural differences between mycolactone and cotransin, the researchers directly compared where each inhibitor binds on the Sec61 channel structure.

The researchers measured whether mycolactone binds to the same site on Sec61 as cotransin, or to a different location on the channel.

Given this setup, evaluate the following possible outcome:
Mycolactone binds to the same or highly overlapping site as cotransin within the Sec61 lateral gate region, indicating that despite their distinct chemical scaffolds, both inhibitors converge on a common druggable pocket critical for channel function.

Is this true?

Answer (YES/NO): YES